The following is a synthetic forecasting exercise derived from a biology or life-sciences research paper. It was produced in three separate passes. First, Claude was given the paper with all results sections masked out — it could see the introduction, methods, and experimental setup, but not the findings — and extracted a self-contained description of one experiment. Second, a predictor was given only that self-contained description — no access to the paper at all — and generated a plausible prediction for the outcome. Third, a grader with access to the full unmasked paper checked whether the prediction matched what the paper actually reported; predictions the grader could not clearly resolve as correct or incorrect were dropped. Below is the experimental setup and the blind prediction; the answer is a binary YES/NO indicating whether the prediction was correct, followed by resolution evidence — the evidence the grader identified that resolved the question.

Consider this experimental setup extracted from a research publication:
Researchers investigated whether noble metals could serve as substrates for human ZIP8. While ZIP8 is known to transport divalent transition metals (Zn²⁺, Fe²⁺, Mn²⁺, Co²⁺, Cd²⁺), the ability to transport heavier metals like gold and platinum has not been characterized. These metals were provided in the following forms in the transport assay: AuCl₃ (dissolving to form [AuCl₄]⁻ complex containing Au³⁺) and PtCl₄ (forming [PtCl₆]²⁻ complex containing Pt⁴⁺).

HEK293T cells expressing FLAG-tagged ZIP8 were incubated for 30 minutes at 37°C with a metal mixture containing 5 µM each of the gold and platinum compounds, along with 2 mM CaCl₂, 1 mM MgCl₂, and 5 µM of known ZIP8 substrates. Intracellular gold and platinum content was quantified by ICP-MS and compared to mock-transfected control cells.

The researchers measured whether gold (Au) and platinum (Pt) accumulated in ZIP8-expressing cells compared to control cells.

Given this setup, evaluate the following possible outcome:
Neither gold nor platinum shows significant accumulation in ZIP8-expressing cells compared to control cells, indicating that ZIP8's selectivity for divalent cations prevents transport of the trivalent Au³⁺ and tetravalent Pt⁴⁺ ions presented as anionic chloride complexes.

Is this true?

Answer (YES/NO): YES